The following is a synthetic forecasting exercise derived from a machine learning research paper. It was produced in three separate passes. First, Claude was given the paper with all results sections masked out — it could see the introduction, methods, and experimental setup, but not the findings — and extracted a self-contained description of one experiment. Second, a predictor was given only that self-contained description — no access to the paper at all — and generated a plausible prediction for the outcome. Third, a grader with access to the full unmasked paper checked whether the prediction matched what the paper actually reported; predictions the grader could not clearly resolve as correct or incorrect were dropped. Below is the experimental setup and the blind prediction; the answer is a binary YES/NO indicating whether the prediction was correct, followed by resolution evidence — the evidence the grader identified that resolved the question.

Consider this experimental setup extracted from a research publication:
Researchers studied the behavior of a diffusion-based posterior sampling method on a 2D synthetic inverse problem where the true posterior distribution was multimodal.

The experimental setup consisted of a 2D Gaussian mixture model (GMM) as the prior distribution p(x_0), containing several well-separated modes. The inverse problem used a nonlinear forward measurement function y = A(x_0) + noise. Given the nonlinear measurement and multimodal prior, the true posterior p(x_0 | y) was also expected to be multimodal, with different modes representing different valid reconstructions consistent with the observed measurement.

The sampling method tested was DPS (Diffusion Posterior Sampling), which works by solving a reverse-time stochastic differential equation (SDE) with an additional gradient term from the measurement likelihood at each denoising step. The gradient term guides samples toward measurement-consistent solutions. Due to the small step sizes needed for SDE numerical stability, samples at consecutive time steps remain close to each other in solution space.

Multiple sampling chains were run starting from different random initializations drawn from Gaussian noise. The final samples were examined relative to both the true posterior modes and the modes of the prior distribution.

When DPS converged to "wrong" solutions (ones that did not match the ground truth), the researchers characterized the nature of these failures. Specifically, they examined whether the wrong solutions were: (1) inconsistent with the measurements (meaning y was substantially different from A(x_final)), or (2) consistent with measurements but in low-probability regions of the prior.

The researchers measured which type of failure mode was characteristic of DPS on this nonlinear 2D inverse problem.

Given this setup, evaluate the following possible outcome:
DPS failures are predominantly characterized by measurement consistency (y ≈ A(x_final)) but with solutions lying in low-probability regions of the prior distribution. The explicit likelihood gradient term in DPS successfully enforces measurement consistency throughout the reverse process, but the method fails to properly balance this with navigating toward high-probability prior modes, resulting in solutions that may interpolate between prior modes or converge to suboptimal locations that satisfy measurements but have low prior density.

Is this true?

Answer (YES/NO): YES